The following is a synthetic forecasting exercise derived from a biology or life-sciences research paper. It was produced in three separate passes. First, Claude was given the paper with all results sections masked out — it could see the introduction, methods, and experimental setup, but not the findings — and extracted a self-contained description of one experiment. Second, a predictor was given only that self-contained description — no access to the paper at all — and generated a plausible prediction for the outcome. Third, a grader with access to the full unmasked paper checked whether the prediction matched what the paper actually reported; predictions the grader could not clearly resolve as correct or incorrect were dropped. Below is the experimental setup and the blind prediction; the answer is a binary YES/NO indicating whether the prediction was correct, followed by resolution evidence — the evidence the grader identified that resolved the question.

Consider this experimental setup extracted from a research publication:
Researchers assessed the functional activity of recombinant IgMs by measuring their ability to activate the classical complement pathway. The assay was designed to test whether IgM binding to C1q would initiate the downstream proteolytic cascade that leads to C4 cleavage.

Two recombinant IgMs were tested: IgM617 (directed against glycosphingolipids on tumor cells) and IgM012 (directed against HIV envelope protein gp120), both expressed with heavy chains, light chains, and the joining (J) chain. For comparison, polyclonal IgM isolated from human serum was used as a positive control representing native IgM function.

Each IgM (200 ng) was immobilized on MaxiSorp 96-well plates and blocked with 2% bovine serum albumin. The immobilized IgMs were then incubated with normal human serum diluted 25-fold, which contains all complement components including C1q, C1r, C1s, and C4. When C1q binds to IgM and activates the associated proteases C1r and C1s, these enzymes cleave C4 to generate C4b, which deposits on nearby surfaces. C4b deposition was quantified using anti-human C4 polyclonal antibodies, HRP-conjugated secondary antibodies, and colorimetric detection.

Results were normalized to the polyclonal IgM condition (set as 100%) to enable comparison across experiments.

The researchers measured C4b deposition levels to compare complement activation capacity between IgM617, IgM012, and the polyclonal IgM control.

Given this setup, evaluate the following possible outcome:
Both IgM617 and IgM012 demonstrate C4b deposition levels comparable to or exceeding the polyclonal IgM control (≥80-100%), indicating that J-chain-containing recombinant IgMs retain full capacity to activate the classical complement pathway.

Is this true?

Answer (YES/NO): YES